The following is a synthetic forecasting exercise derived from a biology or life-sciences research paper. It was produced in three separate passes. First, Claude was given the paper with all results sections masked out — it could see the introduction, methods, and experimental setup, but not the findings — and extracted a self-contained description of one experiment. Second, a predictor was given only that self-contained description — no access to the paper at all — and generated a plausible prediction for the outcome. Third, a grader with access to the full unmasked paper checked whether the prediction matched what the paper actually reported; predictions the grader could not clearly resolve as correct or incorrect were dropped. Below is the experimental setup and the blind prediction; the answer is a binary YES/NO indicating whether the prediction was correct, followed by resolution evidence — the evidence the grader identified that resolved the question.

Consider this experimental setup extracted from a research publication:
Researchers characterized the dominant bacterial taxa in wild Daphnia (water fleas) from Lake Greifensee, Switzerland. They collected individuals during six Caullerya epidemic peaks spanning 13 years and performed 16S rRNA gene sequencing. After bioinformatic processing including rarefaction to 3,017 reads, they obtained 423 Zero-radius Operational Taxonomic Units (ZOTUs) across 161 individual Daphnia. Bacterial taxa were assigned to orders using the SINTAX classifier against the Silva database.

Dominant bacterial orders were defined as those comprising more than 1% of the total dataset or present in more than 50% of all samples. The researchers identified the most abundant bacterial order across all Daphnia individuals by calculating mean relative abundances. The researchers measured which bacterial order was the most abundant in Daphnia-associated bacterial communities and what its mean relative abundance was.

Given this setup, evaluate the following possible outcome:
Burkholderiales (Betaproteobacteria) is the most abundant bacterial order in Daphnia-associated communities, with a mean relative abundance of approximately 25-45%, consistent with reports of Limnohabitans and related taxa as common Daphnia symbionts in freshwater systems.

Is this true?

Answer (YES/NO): NO